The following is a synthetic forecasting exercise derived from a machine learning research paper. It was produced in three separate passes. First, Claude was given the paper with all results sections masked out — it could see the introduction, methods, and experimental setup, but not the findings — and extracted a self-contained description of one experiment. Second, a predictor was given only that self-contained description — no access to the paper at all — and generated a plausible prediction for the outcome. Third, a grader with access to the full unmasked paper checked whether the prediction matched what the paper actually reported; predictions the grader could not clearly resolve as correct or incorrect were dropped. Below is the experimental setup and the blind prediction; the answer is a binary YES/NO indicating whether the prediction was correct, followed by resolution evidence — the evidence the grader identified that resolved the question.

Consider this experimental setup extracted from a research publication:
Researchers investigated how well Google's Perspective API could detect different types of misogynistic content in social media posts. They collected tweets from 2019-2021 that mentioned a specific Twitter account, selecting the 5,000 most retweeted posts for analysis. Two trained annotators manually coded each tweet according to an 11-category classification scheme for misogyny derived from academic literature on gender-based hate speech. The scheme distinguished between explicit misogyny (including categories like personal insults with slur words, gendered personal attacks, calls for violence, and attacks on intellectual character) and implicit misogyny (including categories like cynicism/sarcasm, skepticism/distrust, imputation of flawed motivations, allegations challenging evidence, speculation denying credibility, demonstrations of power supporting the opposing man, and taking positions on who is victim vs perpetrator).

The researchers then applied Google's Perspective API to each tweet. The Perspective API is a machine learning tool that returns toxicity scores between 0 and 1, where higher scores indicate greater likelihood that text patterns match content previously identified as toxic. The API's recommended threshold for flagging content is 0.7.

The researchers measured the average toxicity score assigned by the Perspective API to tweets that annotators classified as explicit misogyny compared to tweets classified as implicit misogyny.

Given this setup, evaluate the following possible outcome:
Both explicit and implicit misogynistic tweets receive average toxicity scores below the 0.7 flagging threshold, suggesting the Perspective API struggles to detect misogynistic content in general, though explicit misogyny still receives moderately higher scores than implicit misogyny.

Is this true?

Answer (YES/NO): YES